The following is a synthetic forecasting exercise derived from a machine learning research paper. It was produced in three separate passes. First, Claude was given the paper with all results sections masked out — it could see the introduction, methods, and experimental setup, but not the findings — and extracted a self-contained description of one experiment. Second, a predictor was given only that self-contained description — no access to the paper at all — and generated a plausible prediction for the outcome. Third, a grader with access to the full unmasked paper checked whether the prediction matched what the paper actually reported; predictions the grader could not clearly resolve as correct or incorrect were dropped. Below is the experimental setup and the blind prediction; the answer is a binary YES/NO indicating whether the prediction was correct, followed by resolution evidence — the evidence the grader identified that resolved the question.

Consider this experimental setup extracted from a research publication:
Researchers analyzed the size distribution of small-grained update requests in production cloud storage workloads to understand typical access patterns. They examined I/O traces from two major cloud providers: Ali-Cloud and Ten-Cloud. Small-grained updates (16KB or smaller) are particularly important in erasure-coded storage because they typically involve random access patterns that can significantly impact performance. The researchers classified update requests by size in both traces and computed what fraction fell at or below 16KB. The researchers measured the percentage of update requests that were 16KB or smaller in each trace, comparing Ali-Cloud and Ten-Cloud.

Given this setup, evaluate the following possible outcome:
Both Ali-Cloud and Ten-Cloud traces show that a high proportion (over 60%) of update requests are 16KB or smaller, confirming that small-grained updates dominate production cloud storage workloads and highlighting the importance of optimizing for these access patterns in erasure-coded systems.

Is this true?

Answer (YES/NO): NO